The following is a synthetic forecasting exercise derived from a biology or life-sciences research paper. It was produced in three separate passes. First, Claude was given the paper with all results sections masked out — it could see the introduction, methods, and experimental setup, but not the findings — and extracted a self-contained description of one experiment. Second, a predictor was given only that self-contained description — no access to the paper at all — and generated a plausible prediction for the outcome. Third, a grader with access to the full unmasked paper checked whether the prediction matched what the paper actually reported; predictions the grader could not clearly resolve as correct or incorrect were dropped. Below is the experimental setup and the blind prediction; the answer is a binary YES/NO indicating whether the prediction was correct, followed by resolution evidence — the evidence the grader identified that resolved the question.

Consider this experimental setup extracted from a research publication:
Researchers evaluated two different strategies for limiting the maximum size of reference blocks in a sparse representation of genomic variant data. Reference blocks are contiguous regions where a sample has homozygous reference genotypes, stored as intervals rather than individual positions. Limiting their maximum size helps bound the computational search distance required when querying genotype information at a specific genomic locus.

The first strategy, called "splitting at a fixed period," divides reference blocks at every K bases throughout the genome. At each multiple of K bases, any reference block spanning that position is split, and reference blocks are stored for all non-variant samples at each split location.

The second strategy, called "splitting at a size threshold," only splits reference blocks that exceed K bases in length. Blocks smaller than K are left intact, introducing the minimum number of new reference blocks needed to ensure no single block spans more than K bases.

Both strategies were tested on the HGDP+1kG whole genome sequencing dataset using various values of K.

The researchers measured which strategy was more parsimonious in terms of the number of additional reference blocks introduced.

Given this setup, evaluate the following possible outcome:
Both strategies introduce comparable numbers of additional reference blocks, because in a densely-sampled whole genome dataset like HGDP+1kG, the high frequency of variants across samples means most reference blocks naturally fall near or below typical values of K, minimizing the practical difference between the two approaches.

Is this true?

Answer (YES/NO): YES